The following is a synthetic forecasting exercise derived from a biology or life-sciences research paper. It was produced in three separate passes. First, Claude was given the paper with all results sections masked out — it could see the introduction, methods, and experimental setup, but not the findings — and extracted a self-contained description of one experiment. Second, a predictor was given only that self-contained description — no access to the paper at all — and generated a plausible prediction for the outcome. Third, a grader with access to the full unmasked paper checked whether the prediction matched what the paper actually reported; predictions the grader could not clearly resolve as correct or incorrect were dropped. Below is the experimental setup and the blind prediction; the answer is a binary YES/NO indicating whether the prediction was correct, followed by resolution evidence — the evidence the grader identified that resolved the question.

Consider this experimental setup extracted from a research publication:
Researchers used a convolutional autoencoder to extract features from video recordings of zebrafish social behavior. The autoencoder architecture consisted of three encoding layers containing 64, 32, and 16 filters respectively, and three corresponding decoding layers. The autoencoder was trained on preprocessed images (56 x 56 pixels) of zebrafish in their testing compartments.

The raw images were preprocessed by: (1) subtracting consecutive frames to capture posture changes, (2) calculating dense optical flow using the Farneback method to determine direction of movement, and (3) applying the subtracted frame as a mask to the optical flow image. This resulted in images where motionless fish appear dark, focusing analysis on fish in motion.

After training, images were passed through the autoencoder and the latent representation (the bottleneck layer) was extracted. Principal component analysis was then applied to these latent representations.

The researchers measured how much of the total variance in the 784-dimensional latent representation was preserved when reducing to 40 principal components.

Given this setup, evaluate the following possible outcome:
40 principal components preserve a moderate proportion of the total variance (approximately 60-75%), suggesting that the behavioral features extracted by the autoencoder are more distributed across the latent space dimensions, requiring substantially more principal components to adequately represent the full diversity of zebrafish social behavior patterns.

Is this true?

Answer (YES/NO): NO